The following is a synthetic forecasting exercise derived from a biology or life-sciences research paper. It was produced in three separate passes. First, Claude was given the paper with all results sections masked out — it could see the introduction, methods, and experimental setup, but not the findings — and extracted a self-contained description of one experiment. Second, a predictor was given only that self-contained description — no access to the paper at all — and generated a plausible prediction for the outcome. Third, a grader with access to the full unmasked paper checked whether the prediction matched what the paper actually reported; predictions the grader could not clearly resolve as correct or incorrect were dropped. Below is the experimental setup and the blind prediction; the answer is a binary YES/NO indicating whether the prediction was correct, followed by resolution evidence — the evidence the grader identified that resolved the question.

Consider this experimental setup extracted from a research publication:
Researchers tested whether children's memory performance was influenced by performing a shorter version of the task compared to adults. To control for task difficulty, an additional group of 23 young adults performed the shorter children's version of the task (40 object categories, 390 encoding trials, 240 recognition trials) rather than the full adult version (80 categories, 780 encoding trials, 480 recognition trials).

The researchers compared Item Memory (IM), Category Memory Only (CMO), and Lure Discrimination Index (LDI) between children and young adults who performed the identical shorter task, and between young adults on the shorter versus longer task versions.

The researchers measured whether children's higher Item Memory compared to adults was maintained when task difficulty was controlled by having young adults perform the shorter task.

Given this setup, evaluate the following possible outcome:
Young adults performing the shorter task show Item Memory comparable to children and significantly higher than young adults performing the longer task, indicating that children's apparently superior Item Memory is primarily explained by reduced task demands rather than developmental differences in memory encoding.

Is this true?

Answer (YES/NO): YES